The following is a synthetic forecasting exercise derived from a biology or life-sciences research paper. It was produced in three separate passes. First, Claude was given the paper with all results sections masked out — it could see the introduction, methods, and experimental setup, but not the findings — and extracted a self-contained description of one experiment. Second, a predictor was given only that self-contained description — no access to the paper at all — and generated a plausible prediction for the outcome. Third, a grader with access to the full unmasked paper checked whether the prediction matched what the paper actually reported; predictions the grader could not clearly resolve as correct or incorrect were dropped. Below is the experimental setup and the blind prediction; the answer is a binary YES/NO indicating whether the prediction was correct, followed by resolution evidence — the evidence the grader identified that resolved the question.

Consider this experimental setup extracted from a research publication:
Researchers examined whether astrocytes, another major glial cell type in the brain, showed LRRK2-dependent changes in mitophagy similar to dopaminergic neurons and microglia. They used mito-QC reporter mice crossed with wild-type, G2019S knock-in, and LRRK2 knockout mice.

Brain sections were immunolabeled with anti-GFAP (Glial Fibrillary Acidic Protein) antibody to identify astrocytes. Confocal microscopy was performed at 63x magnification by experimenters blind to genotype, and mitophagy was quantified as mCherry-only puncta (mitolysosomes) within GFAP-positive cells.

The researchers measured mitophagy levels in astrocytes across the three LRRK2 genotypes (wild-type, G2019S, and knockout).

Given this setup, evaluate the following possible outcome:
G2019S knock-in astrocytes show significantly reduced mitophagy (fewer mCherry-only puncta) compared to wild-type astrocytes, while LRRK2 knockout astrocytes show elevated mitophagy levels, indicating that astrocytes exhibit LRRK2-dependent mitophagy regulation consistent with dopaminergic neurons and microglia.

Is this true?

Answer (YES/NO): NO